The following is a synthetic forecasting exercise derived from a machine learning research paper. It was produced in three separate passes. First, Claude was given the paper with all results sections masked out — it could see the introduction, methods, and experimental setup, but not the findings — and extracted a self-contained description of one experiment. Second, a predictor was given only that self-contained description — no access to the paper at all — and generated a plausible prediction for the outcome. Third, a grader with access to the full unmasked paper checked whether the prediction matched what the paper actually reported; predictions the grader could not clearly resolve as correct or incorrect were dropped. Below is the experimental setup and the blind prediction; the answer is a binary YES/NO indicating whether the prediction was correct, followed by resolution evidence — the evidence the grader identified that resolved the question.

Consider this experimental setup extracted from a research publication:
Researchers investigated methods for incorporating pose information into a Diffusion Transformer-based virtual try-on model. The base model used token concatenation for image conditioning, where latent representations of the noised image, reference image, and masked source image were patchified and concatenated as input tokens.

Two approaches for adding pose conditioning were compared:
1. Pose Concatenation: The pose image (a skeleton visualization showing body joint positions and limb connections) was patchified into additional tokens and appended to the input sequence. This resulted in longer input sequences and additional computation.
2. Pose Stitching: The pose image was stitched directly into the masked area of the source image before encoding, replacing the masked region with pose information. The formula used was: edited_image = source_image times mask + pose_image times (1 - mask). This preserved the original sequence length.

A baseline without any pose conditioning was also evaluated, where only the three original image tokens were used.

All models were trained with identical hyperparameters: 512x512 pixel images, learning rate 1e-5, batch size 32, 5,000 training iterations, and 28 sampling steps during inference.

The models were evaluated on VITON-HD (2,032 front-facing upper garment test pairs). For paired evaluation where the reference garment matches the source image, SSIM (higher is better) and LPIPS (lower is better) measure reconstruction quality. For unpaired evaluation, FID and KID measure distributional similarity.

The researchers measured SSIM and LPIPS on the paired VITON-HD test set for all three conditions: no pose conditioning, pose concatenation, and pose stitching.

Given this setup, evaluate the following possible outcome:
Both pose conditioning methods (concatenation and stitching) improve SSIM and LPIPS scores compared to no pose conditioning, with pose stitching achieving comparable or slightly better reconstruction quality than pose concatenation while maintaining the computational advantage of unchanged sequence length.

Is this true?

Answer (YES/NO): NO